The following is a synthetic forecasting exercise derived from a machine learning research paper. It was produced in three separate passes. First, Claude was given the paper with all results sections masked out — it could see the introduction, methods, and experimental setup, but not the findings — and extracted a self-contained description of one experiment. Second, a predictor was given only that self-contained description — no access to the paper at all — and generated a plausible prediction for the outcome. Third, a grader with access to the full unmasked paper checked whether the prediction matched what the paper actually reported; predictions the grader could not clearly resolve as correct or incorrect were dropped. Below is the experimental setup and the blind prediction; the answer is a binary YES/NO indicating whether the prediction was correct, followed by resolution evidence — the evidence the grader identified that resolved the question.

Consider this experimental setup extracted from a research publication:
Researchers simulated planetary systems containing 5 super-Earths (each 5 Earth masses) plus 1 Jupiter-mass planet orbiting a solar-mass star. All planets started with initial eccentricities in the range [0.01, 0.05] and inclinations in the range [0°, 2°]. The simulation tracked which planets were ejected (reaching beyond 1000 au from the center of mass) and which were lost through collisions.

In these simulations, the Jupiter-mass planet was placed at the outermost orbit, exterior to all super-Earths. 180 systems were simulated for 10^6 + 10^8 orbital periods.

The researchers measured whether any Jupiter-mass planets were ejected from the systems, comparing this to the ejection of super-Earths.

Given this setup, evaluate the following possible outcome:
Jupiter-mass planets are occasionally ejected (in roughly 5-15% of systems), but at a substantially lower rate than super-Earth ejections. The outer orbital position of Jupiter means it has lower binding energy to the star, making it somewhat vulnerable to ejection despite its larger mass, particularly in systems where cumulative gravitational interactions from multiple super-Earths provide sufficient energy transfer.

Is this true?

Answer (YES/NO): NO